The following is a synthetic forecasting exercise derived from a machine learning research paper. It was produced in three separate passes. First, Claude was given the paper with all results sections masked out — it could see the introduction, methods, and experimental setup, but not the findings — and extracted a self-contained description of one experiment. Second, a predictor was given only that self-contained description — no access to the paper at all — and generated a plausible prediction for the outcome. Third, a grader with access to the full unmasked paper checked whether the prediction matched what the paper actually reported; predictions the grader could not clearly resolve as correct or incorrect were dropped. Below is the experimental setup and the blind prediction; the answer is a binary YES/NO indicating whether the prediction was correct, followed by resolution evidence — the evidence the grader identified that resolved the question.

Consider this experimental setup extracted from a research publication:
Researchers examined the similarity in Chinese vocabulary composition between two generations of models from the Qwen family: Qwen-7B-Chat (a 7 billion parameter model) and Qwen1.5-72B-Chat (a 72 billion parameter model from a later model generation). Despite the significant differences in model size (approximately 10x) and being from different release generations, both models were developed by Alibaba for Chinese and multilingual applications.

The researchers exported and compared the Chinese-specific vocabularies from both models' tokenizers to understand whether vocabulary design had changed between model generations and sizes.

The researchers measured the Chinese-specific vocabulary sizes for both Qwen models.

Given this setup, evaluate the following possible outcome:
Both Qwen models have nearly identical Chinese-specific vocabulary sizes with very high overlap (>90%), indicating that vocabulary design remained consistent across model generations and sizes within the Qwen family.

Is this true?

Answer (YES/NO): YES